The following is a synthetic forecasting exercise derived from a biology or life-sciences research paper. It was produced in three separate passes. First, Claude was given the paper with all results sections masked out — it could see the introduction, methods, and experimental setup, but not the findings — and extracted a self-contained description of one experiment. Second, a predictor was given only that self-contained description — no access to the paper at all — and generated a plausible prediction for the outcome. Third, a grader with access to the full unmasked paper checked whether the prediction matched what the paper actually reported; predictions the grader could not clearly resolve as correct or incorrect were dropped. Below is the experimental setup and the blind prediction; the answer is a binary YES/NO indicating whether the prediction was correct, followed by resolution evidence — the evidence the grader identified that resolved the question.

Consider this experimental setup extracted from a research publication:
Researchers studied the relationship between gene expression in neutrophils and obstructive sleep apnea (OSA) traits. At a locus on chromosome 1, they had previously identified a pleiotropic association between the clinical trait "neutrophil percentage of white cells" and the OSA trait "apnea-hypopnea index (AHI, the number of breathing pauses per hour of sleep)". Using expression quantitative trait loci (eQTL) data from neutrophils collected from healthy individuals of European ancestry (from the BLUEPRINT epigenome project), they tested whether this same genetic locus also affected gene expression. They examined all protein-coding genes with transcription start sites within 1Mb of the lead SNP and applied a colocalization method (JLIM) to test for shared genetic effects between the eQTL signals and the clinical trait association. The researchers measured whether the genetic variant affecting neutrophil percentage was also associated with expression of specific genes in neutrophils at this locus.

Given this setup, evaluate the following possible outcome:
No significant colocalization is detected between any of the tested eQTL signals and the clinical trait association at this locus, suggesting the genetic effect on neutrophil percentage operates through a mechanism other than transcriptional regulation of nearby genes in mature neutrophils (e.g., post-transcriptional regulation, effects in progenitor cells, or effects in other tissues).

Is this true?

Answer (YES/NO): NO